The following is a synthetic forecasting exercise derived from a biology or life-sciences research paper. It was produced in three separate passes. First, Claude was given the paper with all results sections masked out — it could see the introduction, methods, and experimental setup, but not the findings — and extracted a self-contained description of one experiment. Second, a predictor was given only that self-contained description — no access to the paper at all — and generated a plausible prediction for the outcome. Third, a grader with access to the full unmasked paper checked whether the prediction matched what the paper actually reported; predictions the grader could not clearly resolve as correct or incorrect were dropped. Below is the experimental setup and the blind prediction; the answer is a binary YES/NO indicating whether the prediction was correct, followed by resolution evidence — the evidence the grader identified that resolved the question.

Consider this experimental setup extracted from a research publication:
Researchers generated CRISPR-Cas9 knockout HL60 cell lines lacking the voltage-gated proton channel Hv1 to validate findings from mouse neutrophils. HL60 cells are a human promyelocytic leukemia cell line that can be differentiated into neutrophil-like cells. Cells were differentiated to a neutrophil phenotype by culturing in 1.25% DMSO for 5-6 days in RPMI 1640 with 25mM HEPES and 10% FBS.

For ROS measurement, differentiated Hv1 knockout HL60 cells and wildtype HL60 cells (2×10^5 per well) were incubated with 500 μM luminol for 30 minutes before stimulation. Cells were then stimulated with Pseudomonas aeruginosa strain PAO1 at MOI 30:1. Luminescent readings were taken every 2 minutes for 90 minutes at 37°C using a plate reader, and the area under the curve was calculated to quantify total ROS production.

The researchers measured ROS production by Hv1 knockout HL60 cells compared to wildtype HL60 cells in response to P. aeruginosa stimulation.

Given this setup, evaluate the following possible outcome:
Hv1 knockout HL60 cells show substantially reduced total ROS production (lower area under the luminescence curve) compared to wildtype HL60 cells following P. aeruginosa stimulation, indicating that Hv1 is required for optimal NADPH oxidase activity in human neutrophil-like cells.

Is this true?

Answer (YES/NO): NO